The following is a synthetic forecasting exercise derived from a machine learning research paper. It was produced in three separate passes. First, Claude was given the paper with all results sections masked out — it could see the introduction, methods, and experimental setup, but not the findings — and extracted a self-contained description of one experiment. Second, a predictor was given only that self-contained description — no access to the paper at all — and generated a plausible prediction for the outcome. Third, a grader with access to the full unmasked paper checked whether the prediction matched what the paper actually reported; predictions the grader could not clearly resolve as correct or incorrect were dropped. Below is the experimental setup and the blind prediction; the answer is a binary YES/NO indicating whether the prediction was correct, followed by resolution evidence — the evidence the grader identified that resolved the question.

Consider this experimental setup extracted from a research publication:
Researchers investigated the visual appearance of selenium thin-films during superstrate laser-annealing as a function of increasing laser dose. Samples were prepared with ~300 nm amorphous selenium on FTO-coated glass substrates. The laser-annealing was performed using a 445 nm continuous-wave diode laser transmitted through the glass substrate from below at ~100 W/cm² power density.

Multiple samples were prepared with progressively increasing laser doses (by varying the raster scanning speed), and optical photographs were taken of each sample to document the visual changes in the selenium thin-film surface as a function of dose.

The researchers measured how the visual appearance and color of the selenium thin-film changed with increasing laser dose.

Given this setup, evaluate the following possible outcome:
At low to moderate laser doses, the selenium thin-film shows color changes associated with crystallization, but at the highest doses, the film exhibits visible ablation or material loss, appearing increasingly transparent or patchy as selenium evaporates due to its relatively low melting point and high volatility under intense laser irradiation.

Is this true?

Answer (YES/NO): NO